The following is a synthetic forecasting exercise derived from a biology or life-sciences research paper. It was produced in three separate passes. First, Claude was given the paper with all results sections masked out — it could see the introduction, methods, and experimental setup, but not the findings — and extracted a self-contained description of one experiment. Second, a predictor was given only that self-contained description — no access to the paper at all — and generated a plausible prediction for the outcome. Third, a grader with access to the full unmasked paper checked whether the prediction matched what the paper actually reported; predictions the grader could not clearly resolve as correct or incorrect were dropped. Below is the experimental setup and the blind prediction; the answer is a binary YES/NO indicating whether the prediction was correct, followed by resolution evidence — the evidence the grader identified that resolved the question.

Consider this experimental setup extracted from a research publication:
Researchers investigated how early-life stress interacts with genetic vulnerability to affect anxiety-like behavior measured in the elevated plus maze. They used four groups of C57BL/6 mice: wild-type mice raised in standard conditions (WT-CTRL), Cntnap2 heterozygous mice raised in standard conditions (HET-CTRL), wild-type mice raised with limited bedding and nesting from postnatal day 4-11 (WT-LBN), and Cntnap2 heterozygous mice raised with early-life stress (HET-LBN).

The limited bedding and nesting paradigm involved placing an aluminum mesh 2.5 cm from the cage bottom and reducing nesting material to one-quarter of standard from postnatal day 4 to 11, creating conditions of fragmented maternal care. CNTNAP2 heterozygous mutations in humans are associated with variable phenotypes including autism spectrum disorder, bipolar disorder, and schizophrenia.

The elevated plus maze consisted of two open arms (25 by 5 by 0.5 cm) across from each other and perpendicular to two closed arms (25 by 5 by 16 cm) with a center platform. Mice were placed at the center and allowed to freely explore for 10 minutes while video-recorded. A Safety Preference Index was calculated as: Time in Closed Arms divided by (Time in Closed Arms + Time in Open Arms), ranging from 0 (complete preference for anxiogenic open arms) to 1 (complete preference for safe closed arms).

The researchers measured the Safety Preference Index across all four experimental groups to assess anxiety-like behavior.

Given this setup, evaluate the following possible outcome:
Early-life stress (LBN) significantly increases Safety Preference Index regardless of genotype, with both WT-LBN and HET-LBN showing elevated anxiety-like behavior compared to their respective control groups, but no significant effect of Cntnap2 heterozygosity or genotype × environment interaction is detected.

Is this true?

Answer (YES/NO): NO